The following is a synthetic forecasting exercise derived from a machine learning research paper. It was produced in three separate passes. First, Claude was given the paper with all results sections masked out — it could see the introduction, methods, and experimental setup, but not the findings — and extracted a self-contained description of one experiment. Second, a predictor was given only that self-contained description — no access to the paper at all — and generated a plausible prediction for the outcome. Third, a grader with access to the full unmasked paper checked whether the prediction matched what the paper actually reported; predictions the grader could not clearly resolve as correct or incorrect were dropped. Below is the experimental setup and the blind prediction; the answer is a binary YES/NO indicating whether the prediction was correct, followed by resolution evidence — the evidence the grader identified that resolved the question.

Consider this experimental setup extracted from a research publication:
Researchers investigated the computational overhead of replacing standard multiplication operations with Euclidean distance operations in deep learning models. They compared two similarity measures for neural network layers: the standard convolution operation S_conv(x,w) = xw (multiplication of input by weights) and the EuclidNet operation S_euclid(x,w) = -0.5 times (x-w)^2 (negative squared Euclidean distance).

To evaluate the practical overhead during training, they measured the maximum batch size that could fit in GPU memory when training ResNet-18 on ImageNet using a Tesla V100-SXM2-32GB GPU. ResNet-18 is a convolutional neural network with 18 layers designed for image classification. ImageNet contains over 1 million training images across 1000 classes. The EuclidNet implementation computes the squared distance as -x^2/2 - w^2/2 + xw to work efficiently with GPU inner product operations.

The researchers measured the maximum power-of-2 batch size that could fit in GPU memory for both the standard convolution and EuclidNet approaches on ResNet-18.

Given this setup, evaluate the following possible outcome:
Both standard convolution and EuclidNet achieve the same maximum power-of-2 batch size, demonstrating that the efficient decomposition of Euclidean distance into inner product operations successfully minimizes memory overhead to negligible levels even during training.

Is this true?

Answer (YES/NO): NO